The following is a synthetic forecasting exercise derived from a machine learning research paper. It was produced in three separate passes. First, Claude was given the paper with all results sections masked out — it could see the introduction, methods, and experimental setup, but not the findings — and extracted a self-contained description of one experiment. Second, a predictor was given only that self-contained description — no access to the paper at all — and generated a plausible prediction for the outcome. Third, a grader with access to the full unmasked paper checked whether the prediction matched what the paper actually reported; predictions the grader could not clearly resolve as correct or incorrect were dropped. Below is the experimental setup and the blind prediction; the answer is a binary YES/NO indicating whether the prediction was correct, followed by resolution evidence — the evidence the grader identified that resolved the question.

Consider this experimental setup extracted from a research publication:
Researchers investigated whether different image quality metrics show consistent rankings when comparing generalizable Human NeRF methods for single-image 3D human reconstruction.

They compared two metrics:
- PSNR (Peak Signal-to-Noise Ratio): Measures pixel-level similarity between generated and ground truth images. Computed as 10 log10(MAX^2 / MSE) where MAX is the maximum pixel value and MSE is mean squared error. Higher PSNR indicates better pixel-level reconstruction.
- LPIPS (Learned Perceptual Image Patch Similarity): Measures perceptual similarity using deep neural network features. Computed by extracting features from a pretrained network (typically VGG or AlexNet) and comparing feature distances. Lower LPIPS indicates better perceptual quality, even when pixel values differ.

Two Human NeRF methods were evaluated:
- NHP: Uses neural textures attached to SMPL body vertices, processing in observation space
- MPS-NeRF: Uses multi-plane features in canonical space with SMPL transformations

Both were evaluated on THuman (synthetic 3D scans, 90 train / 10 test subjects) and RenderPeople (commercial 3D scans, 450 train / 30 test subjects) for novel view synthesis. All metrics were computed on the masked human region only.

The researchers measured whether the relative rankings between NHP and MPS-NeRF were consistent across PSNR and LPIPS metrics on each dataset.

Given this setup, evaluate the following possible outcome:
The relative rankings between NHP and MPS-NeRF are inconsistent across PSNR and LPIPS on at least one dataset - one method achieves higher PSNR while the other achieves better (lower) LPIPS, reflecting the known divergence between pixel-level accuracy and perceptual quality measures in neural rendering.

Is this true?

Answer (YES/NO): YES